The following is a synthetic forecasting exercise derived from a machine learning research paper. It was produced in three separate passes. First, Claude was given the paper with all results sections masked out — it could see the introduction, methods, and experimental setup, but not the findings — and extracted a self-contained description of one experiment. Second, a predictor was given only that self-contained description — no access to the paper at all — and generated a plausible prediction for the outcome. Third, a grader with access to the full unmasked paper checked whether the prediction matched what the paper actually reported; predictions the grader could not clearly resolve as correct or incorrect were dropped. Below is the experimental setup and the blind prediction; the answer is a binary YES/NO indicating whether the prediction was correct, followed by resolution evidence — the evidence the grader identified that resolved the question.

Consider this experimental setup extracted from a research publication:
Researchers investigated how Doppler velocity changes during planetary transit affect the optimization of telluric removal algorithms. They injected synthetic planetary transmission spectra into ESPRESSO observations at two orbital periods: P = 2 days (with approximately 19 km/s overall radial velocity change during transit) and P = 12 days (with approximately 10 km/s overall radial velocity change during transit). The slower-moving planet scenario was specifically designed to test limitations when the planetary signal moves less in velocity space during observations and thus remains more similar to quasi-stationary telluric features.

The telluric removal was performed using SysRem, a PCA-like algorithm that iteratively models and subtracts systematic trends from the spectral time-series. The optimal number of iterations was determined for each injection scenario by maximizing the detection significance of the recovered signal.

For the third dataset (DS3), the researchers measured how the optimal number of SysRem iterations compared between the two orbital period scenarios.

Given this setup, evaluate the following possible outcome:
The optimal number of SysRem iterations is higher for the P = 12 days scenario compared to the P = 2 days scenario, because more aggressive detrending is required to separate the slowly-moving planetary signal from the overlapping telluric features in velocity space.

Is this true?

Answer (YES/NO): NO